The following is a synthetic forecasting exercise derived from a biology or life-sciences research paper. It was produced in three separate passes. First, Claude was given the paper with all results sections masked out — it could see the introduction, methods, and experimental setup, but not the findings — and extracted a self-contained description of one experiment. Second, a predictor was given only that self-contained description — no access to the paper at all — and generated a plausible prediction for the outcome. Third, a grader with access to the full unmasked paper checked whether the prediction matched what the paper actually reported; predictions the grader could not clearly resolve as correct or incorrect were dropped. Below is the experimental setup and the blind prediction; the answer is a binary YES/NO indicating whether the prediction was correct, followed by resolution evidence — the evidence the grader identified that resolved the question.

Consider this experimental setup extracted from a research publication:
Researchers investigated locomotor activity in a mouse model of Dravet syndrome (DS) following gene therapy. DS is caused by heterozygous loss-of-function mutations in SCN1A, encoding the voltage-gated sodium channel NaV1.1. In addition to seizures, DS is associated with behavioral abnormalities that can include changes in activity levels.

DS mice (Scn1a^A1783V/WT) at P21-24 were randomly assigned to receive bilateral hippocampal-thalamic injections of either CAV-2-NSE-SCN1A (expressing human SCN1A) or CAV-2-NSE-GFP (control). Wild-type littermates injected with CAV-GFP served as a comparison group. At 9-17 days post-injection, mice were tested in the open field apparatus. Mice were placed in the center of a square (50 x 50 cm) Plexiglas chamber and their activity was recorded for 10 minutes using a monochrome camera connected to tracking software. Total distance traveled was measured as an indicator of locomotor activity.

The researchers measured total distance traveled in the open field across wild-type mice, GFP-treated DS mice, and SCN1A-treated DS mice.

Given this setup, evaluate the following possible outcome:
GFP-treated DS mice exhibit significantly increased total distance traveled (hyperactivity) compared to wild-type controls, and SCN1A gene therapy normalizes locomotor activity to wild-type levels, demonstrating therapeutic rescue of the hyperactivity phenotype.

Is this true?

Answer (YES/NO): YES